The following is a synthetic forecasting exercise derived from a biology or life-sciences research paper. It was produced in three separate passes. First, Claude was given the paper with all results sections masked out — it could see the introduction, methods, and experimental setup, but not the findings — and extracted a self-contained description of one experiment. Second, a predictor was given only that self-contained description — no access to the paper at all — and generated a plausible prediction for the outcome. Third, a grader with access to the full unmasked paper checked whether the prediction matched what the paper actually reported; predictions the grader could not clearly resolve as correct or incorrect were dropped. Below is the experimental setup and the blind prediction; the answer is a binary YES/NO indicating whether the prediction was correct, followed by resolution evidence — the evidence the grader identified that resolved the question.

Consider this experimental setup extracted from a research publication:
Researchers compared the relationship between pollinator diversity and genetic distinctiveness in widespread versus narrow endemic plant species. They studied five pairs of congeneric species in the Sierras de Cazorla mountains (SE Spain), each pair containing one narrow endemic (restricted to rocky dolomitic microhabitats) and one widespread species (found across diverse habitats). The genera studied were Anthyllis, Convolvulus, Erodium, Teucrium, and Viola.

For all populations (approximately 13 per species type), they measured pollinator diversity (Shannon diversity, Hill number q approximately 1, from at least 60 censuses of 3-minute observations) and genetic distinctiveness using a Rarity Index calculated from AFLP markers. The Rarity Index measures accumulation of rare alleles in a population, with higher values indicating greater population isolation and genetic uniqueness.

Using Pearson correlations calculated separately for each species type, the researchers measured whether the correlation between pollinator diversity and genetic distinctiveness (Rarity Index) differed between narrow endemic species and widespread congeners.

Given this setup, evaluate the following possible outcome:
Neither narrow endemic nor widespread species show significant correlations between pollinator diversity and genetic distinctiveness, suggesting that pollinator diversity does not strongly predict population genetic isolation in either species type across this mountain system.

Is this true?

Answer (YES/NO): YES